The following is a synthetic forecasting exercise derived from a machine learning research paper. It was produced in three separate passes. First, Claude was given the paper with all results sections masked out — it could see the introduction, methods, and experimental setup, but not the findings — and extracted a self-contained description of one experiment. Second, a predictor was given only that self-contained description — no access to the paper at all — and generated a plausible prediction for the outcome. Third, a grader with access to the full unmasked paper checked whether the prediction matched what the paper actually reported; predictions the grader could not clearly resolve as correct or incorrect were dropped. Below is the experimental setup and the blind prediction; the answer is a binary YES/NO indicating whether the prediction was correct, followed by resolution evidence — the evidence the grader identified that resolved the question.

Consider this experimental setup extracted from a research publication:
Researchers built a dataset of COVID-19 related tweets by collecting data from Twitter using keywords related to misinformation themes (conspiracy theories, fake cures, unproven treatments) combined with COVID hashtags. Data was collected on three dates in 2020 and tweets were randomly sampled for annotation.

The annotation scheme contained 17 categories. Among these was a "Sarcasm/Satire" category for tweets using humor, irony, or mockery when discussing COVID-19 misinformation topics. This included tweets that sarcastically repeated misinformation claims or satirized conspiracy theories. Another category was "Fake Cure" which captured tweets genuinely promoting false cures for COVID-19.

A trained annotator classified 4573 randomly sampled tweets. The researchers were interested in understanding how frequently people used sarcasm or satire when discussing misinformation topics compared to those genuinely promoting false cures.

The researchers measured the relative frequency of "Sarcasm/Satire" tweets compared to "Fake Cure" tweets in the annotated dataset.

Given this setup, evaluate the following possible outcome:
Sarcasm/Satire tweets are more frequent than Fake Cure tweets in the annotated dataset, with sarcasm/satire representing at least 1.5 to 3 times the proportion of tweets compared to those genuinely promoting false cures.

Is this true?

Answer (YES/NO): NO